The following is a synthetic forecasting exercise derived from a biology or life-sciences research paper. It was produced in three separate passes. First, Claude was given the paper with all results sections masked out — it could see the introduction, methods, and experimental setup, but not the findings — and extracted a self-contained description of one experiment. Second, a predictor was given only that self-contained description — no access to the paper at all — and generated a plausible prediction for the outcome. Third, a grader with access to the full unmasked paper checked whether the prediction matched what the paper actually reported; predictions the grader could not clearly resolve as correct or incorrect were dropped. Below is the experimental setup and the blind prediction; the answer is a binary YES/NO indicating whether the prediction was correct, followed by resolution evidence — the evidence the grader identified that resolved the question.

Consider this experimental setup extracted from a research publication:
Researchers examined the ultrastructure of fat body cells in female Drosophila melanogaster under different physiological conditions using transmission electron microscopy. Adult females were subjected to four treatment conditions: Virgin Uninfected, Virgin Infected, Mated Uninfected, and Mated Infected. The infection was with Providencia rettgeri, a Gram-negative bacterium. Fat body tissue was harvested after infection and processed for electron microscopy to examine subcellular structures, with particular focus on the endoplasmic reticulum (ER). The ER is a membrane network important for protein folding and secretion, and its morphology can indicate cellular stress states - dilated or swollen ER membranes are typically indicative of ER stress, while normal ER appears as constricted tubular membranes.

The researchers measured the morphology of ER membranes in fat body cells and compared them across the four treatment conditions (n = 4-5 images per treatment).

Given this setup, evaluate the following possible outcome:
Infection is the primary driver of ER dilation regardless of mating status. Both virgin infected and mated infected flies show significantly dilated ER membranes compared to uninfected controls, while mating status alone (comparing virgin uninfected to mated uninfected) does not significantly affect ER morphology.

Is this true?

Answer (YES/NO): NO